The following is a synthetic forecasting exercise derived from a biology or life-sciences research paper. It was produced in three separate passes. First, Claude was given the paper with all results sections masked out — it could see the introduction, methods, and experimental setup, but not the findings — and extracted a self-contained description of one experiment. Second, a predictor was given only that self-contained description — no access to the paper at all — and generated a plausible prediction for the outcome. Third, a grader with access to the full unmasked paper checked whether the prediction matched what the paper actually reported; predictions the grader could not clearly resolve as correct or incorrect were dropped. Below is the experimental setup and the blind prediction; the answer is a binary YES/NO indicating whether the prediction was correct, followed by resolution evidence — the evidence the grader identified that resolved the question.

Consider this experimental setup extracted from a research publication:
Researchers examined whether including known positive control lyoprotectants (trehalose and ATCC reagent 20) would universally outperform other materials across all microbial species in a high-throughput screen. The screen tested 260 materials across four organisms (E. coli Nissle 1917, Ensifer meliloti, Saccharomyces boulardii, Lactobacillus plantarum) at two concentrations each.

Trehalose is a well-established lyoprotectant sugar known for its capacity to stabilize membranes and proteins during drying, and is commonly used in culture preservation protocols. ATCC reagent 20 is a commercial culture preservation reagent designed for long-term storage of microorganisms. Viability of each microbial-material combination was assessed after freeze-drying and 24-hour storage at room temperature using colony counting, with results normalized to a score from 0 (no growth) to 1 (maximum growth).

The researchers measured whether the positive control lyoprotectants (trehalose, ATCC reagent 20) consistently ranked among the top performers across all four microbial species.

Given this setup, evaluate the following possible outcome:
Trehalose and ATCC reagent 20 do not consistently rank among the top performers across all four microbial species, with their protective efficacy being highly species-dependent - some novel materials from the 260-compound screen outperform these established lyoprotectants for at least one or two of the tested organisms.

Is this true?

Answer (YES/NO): YES